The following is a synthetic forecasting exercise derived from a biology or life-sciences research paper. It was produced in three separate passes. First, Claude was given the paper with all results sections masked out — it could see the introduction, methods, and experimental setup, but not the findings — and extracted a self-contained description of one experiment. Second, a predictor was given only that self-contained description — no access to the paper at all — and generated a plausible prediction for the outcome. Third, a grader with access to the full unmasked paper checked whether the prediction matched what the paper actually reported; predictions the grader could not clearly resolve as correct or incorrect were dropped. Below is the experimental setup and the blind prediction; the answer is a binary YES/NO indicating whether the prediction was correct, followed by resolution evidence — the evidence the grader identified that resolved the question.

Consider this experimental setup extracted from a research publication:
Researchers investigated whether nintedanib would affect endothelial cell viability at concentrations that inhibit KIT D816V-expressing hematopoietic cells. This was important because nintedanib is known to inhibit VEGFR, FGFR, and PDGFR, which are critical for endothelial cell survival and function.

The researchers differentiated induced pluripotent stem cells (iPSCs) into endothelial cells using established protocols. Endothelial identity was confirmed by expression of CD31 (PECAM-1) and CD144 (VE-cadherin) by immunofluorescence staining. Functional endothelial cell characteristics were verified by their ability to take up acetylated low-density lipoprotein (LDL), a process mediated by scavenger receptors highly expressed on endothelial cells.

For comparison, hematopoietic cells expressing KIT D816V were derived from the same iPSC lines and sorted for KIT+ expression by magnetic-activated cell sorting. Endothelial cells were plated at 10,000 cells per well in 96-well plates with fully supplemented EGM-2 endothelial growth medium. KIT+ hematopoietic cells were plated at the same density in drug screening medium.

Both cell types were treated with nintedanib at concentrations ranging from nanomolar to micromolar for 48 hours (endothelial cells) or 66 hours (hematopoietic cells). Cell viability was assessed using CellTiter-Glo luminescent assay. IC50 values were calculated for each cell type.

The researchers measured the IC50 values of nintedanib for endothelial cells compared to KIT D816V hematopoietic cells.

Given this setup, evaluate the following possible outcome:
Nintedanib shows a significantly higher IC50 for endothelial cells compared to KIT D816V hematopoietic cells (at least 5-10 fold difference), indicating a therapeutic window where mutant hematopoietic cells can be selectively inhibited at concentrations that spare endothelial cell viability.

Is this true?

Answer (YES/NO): YES